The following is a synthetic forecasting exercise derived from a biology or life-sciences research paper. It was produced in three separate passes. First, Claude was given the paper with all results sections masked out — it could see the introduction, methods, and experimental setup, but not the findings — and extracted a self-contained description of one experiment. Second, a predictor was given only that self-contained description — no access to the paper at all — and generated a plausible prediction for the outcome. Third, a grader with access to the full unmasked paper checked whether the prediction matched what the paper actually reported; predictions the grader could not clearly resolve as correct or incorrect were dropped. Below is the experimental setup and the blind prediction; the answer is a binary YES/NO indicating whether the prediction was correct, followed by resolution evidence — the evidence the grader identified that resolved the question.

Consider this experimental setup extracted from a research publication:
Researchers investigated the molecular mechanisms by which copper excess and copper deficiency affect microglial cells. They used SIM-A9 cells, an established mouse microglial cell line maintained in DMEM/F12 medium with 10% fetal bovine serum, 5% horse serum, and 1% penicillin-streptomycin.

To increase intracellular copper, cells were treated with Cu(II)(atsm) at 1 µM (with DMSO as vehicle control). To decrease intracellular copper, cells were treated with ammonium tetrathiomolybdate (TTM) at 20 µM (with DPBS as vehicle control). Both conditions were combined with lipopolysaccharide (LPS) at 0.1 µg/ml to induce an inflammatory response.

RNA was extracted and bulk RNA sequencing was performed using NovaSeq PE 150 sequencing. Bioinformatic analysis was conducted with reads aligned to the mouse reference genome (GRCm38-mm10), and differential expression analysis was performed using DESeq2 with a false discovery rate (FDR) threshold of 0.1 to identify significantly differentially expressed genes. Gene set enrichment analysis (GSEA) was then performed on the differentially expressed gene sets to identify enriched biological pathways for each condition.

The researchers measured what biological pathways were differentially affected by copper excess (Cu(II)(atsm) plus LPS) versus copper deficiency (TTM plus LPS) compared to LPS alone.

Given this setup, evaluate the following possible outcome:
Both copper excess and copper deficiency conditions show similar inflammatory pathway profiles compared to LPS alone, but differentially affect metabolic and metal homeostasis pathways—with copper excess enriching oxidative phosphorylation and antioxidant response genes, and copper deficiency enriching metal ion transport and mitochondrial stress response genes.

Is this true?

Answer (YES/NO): NO